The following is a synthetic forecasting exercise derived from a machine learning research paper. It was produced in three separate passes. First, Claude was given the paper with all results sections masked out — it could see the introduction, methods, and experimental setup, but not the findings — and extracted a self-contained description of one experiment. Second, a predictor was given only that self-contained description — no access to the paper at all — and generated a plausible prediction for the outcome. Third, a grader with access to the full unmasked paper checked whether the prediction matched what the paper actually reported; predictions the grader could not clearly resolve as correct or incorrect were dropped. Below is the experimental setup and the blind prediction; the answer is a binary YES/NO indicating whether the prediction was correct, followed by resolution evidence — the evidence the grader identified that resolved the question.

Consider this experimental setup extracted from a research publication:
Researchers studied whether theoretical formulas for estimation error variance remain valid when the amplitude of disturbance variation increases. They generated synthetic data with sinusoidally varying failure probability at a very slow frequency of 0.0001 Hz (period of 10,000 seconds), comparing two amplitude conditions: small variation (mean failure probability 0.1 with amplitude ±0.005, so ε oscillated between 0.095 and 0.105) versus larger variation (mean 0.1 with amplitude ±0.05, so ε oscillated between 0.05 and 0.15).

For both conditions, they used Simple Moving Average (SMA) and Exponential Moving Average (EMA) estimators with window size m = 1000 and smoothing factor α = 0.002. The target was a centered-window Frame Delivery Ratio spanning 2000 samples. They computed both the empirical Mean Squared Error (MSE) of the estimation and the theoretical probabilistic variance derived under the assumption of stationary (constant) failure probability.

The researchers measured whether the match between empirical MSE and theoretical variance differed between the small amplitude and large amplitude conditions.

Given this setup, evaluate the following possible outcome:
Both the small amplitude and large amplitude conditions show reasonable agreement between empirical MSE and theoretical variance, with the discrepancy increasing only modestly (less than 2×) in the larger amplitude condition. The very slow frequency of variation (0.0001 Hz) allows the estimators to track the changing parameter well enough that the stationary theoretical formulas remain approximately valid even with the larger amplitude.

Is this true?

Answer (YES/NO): YES